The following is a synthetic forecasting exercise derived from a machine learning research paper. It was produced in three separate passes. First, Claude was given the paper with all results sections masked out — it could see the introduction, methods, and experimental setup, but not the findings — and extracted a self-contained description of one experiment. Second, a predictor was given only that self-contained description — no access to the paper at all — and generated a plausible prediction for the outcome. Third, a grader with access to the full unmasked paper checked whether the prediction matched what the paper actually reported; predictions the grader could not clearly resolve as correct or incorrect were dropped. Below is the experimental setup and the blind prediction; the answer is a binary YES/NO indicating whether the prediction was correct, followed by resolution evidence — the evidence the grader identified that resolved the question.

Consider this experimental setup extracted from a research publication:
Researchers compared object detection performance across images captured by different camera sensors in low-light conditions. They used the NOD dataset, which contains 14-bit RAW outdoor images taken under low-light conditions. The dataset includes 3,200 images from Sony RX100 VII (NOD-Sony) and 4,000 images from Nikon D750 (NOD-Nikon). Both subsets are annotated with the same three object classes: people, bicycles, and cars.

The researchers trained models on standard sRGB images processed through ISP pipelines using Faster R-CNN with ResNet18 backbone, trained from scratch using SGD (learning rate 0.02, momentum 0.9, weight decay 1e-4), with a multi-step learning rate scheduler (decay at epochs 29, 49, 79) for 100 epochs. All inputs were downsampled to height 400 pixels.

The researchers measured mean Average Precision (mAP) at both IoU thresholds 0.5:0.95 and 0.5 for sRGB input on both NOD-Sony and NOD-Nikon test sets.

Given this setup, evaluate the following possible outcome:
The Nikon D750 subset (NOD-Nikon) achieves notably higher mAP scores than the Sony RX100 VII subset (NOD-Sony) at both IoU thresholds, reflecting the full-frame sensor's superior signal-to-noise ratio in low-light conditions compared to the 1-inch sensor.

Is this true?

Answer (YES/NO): NO